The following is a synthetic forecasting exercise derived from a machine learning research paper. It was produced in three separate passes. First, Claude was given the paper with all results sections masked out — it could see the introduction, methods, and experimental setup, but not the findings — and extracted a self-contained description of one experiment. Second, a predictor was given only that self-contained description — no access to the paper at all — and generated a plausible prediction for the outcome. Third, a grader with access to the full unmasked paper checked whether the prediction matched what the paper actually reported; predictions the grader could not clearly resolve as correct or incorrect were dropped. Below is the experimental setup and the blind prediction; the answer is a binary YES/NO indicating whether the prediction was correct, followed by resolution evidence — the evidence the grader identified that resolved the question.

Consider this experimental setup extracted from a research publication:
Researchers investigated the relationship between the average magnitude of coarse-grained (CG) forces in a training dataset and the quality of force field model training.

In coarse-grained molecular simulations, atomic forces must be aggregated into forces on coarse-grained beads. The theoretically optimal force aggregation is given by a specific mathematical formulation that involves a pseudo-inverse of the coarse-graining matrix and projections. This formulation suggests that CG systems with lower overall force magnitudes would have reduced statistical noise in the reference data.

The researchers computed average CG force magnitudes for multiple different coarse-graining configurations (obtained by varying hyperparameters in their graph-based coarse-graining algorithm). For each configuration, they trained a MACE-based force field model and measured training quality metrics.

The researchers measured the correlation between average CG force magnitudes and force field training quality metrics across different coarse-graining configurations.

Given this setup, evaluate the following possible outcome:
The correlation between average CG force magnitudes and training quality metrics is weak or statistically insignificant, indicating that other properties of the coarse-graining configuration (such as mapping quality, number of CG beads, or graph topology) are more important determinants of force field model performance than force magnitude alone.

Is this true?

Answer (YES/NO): NO